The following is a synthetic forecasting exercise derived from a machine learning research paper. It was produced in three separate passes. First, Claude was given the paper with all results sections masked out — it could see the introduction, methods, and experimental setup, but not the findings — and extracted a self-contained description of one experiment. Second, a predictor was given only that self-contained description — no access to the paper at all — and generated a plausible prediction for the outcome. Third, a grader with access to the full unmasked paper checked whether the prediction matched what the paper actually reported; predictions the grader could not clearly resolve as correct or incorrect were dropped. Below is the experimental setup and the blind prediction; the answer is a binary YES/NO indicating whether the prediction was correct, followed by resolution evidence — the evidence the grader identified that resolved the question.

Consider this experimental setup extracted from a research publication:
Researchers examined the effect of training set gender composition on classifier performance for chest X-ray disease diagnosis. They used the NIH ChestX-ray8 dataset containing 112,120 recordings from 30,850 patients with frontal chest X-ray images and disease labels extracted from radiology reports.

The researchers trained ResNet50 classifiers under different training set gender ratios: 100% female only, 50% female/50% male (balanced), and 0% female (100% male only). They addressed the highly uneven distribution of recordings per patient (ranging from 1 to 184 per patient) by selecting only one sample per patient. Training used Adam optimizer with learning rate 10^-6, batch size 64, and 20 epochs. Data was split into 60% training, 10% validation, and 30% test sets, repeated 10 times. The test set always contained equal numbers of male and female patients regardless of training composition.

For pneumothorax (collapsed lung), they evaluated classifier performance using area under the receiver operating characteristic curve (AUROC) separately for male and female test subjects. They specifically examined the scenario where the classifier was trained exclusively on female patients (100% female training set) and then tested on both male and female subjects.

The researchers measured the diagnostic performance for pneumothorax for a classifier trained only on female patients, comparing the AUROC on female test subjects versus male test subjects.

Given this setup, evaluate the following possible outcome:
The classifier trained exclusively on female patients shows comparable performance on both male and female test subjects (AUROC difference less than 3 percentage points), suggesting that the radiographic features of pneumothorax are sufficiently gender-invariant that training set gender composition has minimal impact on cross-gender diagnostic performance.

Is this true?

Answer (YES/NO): NO